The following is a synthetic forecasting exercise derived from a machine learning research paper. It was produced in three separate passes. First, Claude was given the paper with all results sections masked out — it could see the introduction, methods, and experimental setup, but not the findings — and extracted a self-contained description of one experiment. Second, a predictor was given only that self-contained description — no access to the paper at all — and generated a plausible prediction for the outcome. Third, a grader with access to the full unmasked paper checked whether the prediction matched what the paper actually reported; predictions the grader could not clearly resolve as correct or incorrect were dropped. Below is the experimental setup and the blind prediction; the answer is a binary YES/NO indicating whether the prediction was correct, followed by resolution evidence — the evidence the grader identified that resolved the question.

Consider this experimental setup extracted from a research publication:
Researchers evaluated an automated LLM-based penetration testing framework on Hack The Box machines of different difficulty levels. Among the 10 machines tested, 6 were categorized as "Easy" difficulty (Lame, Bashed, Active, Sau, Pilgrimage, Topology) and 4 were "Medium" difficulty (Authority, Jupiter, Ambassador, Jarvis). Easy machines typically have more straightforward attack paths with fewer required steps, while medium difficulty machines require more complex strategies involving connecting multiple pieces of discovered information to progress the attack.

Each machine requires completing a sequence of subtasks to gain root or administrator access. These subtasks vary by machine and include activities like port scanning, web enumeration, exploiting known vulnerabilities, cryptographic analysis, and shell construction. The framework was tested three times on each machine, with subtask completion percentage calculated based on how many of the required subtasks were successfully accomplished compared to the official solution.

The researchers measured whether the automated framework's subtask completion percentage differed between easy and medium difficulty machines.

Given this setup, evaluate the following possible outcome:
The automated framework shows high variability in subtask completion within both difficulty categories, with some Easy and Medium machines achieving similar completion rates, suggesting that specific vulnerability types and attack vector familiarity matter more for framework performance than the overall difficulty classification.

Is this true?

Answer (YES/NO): NO